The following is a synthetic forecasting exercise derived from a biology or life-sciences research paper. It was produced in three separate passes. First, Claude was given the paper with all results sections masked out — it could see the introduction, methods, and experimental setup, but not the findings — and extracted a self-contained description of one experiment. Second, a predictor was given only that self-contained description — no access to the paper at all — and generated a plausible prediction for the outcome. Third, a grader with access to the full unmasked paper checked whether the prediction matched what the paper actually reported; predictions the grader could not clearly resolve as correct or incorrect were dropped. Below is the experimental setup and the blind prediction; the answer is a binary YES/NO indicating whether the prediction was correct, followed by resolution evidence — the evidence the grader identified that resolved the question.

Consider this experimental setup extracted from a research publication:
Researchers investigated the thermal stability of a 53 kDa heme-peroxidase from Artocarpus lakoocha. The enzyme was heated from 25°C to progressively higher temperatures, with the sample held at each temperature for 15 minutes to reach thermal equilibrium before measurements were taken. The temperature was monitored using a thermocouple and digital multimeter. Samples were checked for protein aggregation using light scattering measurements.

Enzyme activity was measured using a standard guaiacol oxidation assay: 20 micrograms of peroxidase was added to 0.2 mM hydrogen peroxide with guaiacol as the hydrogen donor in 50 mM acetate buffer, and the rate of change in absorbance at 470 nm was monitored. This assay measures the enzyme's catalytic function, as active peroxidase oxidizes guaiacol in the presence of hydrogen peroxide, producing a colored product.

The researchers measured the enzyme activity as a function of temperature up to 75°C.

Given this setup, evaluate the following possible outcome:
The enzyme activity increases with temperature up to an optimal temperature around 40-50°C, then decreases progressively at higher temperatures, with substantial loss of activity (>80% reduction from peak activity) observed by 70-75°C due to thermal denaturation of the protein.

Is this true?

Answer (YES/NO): NO